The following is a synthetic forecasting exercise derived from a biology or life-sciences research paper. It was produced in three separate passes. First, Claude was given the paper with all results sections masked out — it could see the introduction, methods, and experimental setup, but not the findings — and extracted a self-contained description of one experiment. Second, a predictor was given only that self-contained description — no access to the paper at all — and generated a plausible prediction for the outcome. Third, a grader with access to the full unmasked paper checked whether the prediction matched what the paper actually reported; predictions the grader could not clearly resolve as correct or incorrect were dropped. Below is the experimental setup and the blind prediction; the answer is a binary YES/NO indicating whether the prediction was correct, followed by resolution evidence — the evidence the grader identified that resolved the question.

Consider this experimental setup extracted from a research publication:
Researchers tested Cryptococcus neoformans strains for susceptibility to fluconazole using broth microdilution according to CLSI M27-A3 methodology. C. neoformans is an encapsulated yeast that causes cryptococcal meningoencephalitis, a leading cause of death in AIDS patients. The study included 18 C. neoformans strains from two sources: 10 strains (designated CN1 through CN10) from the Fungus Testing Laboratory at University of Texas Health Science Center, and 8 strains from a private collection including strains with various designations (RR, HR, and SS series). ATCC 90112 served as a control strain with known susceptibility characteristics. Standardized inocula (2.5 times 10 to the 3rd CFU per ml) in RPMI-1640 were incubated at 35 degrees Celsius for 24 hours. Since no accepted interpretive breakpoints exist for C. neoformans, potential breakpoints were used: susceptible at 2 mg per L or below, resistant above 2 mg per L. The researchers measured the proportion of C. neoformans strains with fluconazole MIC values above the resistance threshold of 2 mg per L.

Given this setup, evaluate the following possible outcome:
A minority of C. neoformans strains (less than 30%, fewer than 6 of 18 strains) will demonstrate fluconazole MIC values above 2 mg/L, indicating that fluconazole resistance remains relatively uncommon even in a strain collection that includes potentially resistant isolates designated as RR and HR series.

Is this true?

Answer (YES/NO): NO